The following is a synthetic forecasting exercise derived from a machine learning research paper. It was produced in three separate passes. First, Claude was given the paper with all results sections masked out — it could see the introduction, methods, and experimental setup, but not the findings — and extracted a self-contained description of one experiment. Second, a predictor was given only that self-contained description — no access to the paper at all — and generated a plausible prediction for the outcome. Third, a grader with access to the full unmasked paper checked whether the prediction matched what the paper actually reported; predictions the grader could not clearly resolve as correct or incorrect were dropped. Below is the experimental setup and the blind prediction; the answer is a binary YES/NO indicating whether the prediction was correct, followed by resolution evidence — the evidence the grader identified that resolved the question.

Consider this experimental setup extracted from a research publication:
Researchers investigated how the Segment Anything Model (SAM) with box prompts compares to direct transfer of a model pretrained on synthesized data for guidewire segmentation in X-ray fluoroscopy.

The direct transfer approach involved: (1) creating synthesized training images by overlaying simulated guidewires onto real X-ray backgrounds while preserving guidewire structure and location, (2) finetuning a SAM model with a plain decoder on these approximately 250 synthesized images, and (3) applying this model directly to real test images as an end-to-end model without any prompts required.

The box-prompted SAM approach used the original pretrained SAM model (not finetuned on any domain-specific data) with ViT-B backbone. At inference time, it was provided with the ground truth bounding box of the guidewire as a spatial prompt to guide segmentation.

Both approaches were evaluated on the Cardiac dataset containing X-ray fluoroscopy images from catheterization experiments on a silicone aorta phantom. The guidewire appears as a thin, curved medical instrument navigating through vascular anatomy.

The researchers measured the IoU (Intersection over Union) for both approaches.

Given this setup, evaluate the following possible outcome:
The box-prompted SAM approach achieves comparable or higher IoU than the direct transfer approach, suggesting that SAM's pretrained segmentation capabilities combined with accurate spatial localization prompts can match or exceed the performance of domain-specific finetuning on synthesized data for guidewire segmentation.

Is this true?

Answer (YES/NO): NO